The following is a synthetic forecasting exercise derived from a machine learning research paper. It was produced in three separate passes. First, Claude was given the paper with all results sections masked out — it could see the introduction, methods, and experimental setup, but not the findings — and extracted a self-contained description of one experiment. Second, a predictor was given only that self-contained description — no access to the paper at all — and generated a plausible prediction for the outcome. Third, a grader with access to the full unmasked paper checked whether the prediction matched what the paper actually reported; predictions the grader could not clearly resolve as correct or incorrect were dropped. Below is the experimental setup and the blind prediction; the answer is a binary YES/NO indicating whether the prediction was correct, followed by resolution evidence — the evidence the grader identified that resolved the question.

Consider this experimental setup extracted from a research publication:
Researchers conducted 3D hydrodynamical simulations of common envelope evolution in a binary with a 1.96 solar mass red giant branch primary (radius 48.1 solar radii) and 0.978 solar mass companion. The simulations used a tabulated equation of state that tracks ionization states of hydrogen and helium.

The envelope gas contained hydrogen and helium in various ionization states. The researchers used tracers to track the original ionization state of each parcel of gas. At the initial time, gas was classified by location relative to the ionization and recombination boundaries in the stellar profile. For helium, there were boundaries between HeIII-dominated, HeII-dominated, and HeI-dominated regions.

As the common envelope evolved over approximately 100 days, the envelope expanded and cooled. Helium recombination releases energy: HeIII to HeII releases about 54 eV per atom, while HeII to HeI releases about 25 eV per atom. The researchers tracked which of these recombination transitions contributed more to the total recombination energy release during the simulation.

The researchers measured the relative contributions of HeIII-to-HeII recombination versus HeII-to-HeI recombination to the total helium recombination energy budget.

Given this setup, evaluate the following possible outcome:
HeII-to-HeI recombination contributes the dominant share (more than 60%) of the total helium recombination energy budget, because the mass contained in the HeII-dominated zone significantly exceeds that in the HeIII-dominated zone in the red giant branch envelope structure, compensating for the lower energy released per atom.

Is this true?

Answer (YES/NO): NO